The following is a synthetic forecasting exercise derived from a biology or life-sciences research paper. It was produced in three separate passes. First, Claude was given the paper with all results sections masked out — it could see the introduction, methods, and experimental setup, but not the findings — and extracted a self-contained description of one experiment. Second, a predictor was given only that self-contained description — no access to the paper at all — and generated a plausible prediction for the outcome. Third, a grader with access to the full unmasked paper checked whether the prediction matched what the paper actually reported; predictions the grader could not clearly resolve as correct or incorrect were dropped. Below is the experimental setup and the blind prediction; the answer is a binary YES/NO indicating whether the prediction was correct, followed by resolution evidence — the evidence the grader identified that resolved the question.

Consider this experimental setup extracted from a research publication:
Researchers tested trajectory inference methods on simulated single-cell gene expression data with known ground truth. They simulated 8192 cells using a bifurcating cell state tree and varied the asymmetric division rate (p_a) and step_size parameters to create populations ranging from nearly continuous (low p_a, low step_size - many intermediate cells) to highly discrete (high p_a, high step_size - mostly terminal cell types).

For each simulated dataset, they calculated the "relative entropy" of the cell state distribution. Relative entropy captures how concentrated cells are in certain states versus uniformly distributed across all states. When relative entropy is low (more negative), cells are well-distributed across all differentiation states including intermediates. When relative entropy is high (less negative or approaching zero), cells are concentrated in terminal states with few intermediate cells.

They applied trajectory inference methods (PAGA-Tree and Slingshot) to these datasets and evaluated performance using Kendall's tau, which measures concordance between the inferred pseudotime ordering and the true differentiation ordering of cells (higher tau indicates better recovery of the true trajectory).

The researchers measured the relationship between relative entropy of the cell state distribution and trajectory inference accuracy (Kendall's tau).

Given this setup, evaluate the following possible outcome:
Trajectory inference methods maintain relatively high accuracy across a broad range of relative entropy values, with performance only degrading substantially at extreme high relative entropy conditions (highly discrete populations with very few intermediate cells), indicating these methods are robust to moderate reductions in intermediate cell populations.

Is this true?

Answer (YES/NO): NO